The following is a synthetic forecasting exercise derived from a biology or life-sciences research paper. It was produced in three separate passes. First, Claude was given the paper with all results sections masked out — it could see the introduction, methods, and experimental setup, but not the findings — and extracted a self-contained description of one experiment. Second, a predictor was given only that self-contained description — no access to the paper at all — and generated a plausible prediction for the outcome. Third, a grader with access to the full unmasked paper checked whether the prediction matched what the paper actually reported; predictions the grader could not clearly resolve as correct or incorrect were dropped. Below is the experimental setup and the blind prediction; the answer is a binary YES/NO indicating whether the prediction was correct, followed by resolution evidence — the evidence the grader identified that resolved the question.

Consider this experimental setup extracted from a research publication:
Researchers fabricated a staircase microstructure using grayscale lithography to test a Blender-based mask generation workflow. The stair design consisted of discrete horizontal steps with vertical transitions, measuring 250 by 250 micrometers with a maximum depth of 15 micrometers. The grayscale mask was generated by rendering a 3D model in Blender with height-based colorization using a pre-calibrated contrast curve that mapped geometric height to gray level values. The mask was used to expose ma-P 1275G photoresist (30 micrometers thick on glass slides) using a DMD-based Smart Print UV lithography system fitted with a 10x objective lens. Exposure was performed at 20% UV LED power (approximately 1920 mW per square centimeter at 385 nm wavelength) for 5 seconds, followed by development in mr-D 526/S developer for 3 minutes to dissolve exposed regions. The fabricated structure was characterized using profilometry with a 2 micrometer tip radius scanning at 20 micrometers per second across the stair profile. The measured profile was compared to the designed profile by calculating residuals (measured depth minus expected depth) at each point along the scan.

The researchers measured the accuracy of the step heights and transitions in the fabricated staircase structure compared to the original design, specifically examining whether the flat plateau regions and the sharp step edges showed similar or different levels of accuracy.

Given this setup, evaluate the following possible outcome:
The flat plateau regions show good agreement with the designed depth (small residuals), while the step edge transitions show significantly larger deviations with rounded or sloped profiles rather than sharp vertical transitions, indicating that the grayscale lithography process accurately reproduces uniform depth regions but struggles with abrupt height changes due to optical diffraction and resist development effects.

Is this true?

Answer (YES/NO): YES